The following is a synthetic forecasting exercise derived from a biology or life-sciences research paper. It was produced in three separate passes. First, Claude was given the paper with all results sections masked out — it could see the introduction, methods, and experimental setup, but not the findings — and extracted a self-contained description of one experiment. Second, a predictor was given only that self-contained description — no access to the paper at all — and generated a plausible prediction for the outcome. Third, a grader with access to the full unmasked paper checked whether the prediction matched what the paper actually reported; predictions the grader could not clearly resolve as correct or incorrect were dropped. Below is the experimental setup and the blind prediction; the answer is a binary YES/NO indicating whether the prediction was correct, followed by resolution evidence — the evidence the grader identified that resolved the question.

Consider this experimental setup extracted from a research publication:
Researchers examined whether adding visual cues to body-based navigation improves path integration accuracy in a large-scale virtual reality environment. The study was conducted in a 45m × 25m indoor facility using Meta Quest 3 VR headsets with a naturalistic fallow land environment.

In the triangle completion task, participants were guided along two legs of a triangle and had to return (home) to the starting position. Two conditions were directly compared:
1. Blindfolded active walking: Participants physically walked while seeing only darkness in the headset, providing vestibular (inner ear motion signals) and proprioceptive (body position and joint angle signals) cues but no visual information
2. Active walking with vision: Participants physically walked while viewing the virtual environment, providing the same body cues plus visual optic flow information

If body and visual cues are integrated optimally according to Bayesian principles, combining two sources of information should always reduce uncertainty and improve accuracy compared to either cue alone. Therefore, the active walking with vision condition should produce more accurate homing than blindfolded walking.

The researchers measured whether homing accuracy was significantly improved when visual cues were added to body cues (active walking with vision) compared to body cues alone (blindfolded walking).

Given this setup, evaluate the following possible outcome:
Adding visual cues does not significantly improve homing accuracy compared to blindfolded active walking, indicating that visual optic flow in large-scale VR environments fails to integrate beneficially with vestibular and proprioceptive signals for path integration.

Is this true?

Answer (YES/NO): NO